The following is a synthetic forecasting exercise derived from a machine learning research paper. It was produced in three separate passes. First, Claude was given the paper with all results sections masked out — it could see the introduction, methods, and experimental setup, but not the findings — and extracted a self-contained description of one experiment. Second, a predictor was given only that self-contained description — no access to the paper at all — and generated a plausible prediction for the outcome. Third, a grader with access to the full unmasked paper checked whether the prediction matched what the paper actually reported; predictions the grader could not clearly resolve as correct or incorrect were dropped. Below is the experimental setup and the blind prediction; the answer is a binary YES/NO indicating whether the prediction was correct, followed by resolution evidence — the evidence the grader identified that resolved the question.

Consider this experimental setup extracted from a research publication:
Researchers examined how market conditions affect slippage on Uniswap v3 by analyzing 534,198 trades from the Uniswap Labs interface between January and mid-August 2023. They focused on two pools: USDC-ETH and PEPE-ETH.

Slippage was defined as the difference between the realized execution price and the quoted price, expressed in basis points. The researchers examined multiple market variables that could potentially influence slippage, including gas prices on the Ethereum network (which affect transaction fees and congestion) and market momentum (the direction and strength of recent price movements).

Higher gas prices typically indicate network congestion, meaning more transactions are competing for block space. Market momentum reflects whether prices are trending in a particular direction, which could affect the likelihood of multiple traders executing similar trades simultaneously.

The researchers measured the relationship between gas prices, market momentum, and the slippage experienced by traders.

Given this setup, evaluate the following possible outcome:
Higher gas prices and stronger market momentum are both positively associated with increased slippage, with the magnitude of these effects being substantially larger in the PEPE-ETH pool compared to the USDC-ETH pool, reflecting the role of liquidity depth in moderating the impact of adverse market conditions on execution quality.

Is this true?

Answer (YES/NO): NO